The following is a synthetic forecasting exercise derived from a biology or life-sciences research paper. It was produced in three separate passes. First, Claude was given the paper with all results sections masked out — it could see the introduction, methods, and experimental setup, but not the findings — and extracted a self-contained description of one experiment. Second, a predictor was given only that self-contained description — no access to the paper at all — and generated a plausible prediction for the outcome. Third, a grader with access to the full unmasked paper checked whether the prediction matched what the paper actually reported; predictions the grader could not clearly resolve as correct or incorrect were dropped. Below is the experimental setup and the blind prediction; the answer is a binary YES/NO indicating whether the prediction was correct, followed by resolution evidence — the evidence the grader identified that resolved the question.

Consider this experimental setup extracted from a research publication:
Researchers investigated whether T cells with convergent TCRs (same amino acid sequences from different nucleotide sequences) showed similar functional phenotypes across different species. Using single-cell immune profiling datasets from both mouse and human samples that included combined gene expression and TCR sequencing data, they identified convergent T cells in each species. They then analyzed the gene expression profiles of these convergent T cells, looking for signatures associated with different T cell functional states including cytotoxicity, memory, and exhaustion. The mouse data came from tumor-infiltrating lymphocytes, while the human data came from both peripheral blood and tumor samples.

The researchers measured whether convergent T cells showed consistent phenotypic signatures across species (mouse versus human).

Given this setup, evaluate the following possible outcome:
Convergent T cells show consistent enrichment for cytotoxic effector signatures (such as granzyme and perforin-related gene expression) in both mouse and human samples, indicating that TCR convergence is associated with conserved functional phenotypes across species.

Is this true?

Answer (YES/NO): YES